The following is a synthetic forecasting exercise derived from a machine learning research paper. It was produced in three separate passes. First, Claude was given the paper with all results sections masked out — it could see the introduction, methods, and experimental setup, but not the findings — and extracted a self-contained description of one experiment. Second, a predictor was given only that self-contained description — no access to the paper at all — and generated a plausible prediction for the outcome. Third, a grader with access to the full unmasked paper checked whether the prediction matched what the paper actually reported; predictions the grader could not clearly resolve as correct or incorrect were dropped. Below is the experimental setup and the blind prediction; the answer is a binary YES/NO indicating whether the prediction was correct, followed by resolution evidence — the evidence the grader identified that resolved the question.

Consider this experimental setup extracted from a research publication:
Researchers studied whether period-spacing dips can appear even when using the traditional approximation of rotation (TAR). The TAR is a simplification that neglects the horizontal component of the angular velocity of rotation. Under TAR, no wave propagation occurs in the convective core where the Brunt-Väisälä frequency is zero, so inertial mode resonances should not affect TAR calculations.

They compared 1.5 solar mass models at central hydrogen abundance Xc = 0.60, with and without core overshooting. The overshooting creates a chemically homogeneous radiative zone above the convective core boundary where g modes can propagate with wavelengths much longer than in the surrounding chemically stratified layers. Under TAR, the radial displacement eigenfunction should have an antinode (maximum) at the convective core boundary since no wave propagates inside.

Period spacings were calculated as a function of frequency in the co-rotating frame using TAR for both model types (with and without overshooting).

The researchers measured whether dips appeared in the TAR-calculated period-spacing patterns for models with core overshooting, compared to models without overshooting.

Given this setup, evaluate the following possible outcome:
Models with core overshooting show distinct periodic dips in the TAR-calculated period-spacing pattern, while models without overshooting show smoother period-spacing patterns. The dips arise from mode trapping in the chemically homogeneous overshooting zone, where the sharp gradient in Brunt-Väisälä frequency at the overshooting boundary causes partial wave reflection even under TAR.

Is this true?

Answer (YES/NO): NO